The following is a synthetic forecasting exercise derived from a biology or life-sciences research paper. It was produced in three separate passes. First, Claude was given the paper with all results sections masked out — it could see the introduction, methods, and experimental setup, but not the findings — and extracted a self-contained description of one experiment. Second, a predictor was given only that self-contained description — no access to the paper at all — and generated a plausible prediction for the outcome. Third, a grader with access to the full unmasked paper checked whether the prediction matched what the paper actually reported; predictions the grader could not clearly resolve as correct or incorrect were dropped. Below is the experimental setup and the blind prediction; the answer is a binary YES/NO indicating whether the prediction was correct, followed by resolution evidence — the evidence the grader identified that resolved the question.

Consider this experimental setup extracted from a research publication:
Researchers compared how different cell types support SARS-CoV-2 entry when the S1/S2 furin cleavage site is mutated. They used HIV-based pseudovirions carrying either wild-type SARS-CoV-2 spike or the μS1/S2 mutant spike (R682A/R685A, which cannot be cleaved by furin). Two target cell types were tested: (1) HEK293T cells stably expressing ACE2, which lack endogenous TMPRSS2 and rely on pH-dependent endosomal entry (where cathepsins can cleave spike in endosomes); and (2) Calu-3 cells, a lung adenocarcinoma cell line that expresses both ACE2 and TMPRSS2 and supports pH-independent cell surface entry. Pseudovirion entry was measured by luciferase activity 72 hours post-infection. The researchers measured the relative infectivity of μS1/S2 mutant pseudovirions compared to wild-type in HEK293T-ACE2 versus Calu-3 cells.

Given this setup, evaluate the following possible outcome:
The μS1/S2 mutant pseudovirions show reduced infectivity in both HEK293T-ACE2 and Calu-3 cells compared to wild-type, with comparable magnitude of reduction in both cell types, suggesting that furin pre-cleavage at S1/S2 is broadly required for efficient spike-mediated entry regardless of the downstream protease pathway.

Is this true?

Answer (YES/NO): NO